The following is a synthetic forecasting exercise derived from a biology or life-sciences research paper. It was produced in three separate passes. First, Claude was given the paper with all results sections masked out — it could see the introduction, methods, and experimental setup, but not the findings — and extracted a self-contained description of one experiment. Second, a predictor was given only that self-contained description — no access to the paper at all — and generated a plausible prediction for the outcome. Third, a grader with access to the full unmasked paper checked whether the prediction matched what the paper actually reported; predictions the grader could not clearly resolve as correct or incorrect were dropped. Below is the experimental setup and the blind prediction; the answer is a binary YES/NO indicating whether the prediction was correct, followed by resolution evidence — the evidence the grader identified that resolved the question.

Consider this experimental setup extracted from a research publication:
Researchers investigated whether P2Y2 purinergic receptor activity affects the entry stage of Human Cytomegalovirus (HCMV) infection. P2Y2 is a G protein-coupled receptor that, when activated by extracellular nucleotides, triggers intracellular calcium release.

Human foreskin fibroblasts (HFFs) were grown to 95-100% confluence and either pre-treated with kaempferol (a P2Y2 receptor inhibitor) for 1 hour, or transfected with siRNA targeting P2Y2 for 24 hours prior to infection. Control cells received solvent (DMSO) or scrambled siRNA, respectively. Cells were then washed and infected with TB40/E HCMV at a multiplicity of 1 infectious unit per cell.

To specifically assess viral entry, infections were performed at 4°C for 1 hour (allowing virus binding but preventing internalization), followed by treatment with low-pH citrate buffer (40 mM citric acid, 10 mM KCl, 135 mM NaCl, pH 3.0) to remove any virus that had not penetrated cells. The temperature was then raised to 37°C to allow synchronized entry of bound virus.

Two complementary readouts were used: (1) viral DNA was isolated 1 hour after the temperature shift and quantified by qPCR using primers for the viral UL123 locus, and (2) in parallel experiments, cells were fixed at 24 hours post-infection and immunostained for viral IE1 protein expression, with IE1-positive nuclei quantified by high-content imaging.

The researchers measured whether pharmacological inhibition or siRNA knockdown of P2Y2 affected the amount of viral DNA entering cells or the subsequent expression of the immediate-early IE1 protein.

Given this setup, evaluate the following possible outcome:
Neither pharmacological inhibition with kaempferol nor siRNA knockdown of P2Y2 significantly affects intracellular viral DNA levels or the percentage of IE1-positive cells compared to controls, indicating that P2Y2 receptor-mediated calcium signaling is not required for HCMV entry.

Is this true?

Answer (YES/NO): YES